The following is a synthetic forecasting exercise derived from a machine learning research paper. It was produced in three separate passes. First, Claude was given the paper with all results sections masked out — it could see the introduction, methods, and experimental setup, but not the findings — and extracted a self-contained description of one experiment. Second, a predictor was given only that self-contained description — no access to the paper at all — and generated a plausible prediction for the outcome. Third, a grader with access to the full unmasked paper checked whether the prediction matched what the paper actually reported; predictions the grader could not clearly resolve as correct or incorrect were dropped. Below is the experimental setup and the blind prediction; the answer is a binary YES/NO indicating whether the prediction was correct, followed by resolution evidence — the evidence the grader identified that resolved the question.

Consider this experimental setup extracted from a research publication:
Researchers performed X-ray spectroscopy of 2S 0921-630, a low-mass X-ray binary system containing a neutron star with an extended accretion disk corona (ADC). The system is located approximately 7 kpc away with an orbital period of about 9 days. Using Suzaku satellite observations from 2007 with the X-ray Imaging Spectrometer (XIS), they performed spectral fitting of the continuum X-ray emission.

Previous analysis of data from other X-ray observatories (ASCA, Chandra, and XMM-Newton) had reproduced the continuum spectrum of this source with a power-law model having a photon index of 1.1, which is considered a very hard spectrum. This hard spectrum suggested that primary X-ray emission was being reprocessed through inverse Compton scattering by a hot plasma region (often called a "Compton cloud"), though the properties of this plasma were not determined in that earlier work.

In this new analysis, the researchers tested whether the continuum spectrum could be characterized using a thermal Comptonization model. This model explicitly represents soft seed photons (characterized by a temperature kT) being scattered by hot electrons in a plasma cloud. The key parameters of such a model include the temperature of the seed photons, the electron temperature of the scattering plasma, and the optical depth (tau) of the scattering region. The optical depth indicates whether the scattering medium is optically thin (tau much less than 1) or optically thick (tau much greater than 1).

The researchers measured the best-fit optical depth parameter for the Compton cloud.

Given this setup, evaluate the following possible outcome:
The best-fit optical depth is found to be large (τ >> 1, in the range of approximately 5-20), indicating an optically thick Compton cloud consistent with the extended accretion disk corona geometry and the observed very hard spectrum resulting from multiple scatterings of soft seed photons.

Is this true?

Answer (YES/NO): NO